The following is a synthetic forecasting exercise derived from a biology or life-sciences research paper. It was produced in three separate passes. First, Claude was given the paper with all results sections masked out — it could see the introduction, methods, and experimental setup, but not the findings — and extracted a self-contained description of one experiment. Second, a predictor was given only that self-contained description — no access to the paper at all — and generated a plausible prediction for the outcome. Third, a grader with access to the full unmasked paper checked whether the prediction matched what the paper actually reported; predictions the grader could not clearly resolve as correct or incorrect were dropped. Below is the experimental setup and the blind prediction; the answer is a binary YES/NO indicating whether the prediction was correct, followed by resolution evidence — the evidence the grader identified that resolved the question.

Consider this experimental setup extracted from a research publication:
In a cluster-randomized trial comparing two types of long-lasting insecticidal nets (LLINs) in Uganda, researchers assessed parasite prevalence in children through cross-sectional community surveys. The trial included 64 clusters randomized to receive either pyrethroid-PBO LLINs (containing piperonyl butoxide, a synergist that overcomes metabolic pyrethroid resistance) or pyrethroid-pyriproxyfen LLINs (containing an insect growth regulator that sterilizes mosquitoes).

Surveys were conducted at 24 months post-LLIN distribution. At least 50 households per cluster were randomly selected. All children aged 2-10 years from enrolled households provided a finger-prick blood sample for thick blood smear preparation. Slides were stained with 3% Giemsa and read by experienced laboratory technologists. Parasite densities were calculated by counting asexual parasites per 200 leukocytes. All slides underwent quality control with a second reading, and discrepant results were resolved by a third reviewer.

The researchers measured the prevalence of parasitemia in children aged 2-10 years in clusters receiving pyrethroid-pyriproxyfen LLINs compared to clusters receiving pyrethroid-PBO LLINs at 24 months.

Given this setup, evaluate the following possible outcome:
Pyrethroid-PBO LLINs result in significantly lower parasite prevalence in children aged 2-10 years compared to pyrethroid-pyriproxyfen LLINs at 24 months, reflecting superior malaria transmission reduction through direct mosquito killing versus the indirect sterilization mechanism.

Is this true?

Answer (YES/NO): NO